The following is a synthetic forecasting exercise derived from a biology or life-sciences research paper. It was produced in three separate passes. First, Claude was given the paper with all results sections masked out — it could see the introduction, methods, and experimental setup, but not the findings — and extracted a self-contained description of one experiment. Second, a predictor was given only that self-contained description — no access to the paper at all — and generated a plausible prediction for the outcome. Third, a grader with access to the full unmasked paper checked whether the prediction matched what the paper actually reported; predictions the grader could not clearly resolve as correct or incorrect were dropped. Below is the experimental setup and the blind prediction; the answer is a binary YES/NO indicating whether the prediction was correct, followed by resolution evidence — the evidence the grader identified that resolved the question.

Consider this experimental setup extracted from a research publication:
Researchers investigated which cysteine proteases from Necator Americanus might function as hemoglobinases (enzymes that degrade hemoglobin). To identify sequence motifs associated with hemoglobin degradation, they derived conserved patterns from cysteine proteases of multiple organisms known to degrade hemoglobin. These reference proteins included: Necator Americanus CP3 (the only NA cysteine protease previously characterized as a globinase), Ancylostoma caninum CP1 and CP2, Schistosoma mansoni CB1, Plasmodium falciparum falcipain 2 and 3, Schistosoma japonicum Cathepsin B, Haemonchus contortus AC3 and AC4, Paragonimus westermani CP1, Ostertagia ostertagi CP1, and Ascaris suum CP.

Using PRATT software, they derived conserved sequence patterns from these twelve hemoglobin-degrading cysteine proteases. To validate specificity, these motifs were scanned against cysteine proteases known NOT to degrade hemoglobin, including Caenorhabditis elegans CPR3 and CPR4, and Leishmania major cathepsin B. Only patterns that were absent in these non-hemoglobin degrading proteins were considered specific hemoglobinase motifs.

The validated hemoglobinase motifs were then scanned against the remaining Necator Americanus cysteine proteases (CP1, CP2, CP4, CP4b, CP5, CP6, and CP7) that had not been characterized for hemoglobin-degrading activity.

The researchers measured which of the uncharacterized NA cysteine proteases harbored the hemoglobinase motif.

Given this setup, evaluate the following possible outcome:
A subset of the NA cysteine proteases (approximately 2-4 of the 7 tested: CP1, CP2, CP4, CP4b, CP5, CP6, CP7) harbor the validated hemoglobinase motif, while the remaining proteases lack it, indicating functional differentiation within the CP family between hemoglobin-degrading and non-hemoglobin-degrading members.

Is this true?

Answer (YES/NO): NO